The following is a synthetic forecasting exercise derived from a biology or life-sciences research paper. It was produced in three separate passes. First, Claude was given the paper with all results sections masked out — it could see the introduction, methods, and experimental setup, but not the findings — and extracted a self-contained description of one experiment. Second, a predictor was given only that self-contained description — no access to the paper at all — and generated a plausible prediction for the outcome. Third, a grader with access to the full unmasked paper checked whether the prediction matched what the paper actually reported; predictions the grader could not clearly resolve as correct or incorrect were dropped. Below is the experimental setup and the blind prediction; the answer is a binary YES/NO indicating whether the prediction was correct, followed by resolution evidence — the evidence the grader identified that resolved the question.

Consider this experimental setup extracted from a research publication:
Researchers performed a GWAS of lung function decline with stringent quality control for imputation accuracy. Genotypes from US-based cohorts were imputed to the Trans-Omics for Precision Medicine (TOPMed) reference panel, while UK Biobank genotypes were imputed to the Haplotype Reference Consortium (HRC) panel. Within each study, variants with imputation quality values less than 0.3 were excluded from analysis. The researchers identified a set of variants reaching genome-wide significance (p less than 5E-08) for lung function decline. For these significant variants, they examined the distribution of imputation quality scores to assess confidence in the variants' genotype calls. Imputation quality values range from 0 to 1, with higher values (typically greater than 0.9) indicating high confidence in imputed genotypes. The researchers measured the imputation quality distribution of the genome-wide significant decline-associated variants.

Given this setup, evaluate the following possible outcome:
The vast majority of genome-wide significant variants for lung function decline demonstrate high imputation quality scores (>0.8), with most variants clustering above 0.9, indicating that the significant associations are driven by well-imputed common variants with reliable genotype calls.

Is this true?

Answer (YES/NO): NO